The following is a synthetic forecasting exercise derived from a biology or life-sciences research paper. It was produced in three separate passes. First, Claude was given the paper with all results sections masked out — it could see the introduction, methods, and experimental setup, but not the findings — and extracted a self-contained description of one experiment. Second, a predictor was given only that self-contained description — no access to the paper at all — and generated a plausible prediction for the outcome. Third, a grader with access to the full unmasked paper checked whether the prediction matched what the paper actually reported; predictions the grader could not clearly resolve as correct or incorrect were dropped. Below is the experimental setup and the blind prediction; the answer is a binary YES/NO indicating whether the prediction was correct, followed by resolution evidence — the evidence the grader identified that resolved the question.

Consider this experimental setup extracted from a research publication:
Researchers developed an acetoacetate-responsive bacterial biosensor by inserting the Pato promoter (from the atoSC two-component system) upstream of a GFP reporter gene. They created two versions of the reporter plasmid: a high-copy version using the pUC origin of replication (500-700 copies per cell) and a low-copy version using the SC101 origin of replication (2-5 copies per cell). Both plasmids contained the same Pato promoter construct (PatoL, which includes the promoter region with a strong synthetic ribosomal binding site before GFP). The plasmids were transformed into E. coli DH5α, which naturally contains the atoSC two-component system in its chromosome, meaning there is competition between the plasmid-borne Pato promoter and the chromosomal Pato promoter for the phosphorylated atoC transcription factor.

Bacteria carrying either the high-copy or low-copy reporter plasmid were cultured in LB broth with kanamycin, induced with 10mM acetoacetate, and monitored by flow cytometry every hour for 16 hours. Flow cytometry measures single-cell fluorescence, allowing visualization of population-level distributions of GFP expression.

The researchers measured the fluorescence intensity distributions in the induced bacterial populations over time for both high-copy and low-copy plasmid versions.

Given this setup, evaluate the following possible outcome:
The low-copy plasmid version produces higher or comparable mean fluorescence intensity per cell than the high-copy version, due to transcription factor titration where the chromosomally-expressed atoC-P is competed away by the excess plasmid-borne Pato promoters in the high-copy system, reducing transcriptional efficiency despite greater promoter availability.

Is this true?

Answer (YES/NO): NO